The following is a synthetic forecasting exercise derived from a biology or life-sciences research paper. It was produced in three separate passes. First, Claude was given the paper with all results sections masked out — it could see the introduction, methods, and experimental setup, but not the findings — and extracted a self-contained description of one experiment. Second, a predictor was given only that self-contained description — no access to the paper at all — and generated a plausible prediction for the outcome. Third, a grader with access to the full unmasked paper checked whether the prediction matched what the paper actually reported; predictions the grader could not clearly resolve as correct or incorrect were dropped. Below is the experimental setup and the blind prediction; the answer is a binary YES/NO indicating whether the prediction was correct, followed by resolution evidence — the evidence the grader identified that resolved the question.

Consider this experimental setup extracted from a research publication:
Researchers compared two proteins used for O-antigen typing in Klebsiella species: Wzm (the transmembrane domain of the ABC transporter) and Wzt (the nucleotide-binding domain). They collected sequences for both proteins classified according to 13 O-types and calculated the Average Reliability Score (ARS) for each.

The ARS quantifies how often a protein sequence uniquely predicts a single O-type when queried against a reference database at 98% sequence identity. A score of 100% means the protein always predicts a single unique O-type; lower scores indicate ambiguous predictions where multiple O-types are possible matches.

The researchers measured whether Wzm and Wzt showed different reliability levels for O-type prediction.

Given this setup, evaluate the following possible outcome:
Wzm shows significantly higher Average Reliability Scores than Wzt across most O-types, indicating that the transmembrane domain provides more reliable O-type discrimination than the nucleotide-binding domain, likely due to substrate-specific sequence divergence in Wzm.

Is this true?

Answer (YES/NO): NO